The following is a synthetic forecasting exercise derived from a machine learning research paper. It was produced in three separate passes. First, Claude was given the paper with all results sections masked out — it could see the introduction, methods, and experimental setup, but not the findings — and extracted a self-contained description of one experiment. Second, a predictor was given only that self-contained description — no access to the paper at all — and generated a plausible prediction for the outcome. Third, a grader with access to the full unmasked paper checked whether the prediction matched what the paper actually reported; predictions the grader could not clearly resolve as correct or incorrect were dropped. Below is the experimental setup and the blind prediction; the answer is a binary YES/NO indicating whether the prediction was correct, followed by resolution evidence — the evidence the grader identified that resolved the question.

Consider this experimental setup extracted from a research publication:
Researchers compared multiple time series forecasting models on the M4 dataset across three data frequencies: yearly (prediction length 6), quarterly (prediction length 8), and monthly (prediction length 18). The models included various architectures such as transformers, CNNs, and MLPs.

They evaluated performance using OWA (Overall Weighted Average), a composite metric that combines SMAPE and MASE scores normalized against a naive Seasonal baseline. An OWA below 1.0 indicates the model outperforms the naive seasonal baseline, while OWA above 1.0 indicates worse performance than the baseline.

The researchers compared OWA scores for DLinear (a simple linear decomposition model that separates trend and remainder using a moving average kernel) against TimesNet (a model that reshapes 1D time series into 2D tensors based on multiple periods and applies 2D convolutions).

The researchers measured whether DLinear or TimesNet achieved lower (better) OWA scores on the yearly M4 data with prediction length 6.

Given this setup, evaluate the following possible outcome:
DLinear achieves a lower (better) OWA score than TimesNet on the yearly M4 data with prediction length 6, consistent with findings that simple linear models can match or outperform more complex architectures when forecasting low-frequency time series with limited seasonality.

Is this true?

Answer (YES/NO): YES